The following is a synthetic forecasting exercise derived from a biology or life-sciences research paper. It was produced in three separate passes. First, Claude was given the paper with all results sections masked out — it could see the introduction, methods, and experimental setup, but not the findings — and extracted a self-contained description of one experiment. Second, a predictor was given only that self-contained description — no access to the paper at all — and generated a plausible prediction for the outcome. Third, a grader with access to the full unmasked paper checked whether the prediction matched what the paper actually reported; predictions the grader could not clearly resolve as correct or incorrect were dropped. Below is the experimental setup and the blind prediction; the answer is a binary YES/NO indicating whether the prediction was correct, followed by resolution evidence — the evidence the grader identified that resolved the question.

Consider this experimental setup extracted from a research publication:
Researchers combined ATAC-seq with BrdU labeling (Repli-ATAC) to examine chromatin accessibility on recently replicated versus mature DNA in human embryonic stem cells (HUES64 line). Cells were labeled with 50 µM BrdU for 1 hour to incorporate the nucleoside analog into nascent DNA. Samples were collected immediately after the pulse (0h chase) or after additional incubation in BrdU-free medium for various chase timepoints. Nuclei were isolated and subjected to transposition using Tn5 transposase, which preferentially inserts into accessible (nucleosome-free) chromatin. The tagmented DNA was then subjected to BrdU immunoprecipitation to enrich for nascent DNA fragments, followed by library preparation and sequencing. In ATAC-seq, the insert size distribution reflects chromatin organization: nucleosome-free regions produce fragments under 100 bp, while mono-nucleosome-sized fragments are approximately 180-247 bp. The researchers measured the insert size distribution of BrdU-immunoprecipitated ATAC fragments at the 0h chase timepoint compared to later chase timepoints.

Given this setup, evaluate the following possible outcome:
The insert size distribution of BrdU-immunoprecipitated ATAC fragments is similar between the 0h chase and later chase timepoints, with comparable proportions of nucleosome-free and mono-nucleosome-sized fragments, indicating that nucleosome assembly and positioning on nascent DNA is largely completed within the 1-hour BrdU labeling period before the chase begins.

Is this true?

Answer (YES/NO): NO